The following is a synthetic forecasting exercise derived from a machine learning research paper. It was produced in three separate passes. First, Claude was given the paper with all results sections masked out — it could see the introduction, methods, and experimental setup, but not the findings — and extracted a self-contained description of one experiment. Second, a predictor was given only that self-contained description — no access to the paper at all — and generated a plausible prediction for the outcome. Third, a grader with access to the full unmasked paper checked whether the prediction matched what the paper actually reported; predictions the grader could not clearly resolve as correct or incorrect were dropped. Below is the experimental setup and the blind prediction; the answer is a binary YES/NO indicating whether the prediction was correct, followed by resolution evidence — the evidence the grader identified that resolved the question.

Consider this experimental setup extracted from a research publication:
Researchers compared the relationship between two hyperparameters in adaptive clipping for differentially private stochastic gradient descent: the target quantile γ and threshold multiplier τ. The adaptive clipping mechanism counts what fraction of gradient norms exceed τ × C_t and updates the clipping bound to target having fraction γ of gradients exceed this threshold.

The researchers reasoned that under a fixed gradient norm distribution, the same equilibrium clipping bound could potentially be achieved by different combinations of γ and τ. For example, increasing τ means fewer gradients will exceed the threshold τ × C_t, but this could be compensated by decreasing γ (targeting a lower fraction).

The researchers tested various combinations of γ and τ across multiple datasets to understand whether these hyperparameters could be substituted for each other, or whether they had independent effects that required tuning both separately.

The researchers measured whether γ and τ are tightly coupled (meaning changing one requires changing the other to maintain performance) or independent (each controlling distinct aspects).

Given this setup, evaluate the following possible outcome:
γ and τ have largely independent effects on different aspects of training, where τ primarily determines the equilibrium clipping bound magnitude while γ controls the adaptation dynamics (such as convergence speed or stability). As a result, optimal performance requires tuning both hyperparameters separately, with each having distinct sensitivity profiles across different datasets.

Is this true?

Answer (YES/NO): NO